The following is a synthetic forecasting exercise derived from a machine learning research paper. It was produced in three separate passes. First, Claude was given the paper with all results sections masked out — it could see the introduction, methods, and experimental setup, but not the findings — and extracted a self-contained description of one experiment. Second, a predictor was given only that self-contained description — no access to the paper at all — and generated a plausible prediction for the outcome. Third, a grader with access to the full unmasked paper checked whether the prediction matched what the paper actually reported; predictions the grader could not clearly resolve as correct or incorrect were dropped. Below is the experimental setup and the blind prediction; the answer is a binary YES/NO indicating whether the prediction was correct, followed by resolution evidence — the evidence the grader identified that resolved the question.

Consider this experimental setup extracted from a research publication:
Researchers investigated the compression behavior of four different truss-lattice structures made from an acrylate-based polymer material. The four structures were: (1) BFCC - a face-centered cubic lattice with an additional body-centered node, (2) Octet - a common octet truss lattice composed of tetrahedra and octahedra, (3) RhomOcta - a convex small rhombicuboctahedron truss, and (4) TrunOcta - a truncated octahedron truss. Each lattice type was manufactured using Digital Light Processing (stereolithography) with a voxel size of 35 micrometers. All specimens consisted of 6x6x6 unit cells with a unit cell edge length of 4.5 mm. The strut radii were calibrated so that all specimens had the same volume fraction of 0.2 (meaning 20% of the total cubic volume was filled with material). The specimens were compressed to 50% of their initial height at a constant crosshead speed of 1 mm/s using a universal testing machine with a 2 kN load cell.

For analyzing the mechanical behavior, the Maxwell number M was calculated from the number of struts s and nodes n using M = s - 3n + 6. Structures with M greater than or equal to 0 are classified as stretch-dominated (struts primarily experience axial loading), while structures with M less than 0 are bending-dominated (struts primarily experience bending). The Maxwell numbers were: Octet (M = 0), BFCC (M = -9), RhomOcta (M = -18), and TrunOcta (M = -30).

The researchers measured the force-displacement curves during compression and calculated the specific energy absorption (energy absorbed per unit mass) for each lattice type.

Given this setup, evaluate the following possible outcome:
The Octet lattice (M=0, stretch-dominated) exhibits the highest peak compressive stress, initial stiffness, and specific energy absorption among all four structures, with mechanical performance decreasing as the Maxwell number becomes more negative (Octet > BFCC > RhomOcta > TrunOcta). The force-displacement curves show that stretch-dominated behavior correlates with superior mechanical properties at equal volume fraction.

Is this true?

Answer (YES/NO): NO